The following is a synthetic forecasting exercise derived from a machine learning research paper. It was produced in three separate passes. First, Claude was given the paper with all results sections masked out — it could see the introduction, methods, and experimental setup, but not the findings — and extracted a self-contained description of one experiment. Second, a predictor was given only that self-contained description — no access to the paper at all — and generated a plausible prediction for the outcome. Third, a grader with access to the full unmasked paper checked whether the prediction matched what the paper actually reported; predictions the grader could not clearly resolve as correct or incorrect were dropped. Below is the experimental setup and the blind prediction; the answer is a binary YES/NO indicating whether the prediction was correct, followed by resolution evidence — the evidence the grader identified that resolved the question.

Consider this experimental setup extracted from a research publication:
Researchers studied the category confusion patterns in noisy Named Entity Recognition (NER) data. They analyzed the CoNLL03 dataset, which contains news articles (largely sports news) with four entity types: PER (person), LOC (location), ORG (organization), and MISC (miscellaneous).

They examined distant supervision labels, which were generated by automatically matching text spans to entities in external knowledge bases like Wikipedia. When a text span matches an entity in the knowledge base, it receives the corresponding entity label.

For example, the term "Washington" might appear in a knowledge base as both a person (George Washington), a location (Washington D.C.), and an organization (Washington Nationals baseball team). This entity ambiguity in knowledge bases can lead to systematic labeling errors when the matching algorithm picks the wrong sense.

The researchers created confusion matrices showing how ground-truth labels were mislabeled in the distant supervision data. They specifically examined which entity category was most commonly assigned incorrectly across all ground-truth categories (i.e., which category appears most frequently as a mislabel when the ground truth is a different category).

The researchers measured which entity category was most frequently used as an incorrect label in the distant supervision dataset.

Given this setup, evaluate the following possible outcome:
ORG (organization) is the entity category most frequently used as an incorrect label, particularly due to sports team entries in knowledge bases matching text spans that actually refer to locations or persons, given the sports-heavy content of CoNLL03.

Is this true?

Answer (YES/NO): NO